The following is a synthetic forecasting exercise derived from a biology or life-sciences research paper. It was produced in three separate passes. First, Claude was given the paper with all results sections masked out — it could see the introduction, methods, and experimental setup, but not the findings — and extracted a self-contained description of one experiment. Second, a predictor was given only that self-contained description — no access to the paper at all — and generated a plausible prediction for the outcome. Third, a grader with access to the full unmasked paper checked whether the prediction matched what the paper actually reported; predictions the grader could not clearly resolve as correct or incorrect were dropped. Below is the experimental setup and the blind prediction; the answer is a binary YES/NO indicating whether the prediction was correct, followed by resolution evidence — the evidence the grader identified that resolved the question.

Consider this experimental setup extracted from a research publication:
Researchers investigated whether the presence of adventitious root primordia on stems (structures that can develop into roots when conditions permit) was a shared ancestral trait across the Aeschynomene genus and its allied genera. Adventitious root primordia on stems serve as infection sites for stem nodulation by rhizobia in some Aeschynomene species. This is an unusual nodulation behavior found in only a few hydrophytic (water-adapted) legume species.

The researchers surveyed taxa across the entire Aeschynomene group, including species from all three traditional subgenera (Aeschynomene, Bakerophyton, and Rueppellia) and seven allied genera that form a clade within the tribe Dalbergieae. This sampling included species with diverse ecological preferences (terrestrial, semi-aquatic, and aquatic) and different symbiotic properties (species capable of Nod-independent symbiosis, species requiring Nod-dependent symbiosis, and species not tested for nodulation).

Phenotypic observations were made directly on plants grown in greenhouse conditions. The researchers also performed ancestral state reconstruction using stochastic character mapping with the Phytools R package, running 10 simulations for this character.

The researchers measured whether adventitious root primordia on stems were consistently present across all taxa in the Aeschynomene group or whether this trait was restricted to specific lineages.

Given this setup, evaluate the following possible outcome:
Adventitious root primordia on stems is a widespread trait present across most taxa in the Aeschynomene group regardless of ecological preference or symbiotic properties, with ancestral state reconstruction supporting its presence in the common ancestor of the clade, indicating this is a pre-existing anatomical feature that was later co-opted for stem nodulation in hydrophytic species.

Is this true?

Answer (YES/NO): YES